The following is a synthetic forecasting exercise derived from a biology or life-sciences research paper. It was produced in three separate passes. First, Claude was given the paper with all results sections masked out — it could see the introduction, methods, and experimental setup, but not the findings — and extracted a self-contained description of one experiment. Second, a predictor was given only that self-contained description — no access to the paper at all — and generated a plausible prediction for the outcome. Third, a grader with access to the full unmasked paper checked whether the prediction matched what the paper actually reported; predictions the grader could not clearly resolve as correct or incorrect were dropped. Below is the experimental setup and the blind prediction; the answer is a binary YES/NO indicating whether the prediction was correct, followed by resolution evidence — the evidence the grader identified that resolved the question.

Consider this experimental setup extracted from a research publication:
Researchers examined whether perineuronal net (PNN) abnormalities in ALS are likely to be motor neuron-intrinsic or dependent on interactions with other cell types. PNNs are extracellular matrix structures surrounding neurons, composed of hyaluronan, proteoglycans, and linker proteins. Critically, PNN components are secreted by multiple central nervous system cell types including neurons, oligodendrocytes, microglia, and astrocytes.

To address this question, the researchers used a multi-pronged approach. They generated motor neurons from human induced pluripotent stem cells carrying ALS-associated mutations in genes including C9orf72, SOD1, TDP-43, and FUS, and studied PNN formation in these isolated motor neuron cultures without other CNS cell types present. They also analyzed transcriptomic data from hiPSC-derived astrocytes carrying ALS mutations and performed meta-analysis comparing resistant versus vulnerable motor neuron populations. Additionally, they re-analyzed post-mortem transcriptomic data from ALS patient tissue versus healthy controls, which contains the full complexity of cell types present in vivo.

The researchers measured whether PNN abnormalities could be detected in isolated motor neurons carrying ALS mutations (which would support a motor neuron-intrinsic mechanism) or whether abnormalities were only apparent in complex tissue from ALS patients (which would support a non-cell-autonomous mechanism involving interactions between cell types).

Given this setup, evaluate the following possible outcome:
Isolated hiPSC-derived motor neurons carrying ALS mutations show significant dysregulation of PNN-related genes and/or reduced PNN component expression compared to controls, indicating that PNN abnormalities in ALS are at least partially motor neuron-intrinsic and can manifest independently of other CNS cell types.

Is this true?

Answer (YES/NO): NO